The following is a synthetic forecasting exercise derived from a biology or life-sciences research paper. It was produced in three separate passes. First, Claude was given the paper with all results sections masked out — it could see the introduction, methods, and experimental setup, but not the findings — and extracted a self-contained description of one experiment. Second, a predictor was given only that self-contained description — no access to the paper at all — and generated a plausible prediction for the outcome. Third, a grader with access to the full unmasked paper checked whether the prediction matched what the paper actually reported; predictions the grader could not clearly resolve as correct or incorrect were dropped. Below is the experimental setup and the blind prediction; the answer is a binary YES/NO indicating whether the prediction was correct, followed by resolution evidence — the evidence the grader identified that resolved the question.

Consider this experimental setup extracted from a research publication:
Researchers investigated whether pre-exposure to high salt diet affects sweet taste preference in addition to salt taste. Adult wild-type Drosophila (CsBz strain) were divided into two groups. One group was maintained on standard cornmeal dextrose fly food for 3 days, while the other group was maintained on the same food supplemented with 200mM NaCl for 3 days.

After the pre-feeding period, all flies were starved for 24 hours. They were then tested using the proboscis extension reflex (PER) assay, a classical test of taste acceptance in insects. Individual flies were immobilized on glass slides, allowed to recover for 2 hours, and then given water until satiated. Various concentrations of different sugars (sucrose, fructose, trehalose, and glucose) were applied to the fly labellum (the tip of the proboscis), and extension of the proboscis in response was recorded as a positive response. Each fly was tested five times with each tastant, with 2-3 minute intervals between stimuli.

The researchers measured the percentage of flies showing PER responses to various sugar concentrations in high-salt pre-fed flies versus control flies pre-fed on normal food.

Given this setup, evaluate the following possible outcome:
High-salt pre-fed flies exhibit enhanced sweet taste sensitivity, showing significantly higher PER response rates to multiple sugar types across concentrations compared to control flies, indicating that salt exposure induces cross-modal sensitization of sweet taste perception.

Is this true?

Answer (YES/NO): NO